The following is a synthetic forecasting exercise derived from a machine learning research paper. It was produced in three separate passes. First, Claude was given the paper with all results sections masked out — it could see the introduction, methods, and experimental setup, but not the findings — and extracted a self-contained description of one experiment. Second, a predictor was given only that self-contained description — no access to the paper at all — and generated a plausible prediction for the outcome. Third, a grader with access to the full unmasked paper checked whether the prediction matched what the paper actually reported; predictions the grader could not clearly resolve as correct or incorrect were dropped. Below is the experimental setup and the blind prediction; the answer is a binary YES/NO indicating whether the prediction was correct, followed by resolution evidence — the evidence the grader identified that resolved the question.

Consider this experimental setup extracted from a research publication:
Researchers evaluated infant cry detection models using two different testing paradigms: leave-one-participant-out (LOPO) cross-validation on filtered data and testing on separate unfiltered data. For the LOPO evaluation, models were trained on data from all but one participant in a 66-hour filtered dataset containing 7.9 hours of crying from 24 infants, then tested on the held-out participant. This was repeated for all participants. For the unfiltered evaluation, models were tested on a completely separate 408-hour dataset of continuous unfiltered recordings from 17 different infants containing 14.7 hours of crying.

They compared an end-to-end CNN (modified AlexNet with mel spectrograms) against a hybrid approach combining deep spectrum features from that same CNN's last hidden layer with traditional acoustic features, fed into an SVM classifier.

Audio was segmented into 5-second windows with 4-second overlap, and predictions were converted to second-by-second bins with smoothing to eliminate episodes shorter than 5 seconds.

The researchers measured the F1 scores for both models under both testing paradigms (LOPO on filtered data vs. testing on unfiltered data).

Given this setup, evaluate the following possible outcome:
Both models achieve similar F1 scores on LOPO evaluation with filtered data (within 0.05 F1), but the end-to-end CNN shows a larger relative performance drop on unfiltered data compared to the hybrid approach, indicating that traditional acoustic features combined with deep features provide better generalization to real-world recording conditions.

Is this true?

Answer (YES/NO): YES